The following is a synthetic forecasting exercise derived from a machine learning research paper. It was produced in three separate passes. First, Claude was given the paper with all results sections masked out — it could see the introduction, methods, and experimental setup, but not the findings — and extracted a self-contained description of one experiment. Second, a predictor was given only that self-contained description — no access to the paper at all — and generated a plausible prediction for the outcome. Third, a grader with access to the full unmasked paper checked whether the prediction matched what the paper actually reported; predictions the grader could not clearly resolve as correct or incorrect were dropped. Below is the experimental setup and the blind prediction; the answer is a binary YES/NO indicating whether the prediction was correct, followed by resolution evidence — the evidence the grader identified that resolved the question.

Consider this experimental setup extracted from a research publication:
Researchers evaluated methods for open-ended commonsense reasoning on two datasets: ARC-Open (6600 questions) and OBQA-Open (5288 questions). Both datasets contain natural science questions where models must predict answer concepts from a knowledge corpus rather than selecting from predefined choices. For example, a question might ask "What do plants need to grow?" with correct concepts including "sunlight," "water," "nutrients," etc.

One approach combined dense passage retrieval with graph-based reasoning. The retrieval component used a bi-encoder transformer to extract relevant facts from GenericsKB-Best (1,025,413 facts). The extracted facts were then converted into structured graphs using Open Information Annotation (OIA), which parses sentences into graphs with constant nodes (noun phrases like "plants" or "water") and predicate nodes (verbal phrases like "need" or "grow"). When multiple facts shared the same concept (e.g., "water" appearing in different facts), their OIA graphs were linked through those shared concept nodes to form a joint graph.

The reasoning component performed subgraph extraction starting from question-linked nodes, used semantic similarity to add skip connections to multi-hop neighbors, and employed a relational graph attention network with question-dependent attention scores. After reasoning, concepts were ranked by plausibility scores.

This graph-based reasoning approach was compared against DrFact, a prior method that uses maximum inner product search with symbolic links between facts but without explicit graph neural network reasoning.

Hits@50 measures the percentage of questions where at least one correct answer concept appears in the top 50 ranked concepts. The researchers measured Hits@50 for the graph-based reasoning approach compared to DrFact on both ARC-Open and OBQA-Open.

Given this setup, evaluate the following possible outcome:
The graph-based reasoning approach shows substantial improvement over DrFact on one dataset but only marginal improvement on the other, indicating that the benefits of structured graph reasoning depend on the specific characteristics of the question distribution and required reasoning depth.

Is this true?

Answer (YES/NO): NO